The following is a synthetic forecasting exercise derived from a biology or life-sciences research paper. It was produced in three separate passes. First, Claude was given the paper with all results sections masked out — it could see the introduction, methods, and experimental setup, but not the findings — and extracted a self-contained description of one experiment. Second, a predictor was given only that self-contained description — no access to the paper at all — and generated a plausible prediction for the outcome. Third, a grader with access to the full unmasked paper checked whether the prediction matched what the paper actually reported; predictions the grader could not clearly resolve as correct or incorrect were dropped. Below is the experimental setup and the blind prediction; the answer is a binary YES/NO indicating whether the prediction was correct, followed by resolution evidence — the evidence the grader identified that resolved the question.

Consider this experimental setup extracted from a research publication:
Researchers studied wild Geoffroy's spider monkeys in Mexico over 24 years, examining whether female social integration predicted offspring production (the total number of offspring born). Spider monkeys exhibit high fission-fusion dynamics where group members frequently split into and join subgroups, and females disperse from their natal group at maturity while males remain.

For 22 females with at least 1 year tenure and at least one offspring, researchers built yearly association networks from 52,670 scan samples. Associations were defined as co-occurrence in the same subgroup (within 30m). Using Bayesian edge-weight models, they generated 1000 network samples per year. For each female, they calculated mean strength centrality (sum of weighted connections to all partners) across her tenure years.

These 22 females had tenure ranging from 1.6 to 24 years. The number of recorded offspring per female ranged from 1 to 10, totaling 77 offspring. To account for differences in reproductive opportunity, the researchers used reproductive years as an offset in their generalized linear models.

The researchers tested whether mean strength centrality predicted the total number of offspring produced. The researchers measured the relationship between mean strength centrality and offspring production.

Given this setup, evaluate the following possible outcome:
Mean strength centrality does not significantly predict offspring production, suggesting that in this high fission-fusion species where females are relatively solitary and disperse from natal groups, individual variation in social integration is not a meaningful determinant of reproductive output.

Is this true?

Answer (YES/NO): YES